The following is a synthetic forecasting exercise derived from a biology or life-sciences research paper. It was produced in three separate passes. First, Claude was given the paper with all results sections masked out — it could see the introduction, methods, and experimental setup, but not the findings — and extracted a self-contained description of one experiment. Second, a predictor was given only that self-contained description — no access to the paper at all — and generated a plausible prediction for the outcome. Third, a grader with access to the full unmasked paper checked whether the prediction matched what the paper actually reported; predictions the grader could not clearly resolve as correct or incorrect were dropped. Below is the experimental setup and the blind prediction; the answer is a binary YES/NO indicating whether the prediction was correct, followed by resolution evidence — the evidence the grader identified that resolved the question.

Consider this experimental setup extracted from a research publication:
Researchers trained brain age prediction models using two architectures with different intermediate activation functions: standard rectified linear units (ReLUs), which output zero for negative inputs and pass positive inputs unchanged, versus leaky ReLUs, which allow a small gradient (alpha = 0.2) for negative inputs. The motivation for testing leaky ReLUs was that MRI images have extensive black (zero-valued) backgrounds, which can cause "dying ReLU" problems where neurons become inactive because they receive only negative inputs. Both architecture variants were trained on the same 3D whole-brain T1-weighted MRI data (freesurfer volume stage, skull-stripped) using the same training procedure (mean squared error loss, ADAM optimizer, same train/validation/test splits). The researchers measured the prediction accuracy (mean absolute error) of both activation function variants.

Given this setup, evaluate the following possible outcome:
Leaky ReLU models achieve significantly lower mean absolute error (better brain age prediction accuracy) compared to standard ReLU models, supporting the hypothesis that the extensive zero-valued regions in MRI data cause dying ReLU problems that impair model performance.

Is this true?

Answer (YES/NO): NO